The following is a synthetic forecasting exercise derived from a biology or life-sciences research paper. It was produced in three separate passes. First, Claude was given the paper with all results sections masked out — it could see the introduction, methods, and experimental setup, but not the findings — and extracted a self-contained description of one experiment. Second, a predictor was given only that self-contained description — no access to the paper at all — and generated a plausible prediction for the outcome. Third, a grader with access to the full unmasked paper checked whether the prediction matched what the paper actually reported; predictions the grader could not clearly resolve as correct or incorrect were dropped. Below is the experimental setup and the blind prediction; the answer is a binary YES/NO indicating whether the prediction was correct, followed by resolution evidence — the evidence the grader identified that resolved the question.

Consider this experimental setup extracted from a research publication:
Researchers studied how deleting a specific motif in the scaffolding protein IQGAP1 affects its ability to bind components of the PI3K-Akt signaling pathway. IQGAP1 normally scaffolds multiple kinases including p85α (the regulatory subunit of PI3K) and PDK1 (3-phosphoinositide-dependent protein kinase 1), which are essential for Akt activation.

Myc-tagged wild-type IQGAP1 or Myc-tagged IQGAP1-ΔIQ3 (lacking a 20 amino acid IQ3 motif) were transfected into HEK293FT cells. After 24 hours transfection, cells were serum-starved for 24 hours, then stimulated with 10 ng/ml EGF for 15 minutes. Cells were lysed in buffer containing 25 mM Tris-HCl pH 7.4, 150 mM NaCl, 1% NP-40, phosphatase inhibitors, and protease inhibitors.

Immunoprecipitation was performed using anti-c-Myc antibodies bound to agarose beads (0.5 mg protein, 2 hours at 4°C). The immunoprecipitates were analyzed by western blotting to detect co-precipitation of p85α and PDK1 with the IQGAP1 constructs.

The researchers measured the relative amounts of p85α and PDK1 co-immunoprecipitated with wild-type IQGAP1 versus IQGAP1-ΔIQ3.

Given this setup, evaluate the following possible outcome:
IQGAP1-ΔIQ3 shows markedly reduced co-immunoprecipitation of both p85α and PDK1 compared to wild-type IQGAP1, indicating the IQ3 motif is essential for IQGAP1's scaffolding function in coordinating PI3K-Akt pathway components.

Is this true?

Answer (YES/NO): YES